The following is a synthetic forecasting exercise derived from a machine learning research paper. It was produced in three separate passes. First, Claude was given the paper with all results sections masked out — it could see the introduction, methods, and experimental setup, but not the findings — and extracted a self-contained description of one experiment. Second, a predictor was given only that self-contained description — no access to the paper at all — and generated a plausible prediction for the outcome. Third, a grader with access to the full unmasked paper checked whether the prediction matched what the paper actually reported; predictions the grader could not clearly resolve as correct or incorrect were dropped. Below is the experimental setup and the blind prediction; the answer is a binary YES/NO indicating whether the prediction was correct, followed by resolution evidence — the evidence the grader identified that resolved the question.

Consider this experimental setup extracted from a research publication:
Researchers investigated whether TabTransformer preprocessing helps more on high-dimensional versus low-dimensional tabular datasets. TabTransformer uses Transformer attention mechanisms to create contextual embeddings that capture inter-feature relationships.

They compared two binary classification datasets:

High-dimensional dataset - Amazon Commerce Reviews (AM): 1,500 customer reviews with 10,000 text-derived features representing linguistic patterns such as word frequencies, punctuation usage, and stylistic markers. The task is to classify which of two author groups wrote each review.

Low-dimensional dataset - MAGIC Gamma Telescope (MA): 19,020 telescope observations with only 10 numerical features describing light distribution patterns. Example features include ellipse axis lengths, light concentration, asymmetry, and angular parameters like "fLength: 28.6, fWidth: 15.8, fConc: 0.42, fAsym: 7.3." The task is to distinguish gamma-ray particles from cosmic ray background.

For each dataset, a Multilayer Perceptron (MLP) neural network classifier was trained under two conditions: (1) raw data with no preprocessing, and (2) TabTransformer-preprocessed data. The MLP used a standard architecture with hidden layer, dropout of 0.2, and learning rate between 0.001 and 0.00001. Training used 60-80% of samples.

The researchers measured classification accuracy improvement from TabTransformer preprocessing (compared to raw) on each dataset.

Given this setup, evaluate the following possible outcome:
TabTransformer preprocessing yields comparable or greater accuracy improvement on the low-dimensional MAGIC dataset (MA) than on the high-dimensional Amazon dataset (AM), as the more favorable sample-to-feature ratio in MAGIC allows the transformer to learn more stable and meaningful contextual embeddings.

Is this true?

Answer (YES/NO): YES